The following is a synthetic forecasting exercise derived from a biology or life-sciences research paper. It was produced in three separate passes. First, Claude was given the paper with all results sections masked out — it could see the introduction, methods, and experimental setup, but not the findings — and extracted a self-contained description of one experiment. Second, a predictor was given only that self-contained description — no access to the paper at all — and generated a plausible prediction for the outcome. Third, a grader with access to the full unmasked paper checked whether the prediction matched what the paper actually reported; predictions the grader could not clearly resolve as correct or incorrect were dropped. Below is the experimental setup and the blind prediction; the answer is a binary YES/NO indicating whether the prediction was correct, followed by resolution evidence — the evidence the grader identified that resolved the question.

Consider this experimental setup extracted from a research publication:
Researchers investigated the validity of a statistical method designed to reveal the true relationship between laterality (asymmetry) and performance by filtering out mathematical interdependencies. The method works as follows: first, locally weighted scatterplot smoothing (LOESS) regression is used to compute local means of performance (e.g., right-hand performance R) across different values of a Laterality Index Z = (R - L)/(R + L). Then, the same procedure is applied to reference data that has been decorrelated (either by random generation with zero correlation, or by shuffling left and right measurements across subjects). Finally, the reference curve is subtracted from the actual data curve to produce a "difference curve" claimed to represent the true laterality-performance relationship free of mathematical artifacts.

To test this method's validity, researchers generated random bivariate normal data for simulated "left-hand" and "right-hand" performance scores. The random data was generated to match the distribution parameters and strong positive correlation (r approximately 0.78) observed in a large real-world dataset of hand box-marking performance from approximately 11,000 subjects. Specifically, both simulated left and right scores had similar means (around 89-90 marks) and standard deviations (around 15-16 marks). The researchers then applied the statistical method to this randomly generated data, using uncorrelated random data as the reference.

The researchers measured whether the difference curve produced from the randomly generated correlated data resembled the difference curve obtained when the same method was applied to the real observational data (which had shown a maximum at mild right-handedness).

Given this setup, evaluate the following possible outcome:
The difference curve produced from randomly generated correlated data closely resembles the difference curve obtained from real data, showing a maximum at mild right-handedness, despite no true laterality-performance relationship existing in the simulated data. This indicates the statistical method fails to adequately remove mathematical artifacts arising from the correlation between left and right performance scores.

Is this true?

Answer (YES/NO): YES